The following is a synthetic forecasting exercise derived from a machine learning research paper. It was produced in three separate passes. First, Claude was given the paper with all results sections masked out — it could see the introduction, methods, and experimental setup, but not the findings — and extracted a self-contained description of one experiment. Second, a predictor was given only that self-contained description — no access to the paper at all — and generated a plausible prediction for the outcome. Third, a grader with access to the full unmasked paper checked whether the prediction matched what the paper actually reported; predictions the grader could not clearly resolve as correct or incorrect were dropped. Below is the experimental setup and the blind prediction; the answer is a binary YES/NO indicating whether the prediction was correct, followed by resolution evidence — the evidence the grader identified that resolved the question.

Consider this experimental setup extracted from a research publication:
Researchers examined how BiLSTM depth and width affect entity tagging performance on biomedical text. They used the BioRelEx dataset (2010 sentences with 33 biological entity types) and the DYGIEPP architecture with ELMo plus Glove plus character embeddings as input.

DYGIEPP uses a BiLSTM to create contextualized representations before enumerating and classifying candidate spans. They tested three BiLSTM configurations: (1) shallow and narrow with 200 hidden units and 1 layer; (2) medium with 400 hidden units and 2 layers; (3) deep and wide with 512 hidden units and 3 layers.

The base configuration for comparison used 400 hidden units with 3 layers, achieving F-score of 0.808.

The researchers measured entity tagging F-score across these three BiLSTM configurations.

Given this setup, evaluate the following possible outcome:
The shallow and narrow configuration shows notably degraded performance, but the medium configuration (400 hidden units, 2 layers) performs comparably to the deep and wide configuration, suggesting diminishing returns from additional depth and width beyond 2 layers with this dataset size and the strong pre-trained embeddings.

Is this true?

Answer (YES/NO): NO